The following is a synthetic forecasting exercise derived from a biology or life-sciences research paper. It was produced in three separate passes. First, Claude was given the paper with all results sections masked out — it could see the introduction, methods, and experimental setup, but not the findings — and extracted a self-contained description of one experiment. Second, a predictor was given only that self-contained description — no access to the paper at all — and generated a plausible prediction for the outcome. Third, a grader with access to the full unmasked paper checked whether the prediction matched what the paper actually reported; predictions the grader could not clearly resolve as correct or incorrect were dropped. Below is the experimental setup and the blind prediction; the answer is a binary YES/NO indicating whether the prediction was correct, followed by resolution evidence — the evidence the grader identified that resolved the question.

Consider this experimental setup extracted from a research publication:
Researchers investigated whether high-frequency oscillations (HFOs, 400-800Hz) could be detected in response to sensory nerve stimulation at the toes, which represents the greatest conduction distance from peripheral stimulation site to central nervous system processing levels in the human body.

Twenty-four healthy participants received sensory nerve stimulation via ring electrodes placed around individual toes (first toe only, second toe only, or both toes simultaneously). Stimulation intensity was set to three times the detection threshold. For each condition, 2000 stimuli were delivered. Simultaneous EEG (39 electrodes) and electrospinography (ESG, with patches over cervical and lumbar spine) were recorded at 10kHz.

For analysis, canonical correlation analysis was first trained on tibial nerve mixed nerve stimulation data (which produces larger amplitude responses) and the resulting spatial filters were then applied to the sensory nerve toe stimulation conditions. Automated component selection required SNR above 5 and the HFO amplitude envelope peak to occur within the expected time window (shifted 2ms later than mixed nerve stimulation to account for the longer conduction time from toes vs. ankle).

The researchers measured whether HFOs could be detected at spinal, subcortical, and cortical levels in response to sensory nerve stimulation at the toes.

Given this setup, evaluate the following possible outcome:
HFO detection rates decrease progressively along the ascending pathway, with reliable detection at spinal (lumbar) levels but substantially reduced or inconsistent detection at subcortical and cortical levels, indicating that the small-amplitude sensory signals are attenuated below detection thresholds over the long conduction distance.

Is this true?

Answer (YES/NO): NO